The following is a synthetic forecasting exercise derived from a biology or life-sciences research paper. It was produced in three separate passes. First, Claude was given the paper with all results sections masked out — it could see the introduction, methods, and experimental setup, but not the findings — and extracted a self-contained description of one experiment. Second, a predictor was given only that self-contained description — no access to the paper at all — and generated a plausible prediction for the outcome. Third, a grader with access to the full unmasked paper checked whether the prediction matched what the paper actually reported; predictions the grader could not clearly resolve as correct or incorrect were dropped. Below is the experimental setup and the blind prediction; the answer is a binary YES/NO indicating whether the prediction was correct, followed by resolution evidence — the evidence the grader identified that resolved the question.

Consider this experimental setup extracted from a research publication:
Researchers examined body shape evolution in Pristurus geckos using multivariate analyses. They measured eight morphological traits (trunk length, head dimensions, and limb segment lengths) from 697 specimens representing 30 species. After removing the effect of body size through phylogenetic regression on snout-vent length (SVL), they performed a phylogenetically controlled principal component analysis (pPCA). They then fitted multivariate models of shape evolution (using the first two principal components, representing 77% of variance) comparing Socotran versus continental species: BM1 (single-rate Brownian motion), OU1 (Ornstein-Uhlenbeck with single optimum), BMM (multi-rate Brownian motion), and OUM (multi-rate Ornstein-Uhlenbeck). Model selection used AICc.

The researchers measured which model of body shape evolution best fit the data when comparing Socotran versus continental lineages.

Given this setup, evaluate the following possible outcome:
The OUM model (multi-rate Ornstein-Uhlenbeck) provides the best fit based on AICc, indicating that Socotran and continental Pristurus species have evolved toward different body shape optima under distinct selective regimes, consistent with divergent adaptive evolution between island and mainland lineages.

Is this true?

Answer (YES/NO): NO